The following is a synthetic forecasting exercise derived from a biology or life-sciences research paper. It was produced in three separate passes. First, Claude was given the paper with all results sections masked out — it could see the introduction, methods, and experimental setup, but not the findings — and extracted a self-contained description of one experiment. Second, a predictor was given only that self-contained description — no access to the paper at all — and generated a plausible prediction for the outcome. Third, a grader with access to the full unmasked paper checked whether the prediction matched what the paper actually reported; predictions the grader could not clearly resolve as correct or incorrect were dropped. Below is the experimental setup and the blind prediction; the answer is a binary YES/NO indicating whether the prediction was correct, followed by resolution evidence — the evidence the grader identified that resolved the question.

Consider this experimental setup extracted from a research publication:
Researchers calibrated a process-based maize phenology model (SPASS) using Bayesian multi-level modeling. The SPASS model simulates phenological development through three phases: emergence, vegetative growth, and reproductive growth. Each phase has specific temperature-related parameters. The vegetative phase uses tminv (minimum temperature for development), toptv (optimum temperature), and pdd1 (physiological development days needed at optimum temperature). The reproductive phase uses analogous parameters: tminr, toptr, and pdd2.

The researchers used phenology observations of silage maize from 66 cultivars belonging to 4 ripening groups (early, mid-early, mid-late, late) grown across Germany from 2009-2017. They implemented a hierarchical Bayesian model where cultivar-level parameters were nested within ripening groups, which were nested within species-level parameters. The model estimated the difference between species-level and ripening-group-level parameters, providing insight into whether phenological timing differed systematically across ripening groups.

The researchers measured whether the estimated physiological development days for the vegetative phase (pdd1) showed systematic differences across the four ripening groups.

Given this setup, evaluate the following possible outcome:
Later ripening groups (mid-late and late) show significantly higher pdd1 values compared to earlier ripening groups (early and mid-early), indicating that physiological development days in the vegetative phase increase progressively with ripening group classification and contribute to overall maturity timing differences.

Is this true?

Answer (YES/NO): NO